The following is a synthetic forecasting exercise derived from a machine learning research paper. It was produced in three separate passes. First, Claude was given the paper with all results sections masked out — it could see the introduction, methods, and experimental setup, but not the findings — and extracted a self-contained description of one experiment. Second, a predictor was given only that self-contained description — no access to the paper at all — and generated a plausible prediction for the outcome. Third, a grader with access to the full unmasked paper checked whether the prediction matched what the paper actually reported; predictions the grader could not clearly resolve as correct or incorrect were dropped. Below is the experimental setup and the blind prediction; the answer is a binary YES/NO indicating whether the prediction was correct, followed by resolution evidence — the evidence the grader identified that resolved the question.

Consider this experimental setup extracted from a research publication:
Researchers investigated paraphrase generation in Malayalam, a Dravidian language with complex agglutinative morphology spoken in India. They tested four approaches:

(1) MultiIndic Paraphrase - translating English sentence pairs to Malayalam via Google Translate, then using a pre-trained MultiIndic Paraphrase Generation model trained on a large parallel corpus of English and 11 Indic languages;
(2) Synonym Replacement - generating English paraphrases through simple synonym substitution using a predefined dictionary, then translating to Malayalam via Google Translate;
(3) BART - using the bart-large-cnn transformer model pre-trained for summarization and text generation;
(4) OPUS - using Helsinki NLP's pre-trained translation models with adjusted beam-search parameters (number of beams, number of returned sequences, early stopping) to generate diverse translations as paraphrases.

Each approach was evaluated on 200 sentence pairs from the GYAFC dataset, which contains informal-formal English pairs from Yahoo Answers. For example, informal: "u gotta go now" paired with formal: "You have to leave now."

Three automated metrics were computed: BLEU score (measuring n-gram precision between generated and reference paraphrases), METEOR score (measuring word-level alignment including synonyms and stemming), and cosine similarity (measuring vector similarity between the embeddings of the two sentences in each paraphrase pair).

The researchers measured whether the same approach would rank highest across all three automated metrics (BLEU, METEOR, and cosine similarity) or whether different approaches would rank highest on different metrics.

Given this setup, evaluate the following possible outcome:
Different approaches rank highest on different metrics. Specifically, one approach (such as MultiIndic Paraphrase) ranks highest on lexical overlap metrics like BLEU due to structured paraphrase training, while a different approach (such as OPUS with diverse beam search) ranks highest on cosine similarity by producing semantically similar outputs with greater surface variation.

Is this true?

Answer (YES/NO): NO